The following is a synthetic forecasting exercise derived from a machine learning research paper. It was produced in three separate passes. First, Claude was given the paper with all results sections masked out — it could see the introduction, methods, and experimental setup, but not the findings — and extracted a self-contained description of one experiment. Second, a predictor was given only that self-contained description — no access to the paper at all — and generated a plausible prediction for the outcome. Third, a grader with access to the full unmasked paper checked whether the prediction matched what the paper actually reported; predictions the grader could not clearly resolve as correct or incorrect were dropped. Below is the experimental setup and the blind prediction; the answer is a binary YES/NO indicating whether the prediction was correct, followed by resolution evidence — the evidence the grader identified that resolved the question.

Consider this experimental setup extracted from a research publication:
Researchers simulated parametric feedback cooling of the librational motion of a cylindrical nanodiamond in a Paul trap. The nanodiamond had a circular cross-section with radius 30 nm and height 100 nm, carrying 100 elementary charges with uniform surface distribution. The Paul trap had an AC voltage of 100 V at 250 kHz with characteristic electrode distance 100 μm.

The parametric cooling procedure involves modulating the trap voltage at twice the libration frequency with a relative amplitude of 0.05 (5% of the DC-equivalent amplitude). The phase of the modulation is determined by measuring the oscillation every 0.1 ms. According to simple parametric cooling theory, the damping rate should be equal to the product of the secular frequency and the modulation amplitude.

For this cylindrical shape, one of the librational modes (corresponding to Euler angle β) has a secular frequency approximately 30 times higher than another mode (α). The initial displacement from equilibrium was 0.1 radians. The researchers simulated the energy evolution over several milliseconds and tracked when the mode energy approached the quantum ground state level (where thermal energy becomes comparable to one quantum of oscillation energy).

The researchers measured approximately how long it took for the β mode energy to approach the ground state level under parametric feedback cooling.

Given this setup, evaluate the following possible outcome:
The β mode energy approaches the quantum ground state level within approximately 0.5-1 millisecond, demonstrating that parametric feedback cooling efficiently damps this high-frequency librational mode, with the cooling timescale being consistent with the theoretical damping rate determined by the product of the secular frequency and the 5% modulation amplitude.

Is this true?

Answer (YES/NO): YES